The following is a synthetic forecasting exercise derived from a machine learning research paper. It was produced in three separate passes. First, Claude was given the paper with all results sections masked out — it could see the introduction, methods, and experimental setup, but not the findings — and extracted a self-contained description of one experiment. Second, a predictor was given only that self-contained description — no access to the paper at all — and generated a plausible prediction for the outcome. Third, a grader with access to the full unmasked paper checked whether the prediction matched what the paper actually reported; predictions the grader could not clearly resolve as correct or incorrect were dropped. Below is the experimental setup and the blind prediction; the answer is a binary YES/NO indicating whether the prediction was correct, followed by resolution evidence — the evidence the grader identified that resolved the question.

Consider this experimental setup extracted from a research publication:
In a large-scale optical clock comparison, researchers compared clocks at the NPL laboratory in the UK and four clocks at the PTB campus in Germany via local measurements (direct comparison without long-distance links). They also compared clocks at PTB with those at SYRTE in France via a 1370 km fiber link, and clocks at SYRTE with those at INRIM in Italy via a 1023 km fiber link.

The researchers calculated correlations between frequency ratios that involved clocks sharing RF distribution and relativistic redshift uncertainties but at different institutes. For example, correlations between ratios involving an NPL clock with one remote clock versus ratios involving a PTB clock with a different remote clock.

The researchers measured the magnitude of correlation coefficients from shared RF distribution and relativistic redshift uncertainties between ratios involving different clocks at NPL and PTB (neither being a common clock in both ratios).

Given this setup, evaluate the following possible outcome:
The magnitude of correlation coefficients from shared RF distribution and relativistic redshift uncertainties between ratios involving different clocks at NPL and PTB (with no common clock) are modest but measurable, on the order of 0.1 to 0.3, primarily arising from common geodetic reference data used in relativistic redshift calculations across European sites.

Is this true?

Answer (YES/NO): NO